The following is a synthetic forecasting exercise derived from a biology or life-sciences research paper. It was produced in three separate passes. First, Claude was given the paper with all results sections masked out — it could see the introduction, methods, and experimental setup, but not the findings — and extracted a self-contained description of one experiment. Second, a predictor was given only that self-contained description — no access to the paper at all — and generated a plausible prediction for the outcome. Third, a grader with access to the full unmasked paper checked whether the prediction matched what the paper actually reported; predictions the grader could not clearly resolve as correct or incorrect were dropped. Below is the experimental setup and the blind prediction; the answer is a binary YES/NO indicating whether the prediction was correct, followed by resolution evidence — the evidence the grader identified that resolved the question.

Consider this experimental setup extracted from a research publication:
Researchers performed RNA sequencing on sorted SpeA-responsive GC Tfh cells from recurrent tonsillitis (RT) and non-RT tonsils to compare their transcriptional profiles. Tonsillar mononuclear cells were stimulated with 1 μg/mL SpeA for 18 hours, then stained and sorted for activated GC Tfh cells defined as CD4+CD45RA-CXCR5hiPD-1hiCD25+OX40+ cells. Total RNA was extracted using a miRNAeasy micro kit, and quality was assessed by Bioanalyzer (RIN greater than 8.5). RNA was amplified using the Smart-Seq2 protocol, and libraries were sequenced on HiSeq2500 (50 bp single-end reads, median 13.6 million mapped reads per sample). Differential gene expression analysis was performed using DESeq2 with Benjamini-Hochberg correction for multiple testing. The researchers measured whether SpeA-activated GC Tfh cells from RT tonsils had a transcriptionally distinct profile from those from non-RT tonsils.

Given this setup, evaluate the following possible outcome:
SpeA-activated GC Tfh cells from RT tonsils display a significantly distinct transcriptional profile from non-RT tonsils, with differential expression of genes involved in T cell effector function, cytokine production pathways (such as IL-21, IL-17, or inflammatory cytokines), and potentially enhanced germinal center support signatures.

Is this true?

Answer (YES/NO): NO